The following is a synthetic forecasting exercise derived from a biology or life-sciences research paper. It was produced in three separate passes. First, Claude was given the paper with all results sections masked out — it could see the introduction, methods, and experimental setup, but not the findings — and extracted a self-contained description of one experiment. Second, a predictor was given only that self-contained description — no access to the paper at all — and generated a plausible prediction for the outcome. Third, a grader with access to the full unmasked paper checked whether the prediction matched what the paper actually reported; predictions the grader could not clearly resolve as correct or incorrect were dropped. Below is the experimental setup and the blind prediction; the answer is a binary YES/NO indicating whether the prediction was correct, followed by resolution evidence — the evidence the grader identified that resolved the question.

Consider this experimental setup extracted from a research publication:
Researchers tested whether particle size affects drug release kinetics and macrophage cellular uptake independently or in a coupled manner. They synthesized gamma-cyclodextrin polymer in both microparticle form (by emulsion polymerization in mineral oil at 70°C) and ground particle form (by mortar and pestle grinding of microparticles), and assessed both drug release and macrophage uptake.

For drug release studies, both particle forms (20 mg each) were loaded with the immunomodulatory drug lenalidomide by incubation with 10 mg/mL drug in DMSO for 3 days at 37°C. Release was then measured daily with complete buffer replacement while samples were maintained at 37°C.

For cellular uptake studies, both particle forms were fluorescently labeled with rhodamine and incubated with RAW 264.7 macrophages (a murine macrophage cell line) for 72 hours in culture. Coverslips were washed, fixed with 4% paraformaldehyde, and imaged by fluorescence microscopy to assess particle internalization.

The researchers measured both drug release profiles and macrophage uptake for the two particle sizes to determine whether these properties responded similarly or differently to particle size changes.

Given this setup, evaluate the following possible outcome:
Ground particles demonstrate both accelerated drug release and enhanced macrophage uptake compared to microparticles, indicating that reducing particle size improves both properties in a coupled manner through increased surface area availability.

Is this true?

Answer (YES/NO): NO